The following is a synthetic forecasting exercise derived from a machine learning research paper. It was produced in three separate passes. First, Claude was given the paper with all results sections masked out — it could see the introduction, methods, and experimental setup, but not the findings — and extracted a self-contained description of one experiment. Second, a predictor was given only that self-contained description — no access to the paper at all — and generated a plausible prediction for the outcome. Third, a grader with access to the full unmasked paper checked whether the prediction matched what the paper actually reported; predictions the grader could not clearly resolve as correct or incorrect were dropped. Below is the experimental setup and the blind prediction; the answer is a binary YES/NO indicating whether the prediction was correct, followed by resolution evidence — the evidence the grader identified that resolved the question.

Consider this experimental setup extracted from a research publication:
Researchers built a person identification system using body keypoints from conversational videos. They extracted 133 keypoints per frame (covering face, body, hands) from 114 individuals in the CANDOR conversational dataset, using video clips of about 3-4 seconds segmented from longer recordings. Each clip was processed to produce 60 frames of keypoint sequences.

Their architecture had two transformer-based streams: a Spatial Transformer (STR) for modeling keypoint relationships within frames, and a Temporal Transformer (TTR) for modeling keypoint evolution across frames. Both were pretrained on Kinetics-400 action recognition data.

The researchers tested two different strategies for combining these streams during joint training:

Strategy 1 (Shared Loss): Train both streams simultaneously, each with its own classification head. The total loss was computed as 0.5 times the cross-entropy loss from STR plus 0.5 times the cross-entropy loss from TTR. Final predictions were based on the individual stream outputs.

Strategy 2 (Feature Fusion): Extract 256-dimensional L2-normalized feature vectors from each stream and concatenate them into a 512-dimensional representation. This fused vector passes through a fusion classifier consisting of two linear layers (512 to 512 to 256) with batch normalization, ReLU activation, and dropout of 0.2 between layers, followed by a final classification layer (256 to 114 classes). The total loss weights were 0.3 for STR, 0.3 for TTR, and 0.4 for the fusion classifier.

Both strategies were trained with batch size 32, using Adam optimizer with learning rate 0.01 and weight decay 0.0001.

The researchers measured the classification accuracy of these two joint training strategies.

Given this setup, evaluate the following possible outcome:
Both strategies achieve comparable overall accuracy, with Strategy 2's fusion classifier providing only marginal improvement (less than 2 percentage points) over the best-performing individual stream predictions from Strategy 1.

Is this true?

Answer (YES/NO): NO